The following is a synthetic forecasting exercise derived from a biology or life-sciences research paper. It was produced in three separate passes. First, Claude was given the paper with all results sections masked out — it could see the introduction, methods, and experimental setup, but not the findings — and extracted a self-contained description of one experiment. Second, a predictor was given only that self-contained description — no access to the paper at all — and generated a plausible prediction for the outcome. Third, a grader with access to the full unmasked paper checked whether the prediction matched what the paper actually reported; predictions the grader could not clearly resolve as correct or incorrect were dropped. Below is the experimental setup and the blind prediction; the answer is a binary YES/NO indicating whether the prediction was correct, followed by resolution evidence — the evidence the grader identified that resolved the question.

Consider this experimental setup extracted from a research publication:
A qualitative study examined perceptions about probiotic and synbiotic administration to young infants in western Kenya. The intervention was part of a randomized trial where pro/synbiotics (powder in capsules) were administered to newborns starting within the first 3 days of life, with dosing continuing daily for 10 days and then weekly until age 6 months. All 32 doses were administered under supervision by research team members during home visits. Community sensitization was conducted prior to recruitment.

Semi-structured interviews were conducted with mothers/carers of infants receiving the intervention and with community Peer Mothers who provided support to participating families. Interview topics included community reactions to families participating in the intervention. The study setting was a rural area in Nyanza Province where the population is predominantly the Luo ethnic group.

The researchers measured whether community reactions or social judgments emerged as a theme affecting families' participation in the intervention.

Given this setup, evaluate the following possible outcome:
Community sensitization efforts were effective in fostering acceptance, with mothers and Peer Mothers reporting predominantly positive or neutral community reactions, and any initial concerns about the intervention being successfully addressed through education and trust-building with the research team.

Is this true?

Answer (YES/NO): NO